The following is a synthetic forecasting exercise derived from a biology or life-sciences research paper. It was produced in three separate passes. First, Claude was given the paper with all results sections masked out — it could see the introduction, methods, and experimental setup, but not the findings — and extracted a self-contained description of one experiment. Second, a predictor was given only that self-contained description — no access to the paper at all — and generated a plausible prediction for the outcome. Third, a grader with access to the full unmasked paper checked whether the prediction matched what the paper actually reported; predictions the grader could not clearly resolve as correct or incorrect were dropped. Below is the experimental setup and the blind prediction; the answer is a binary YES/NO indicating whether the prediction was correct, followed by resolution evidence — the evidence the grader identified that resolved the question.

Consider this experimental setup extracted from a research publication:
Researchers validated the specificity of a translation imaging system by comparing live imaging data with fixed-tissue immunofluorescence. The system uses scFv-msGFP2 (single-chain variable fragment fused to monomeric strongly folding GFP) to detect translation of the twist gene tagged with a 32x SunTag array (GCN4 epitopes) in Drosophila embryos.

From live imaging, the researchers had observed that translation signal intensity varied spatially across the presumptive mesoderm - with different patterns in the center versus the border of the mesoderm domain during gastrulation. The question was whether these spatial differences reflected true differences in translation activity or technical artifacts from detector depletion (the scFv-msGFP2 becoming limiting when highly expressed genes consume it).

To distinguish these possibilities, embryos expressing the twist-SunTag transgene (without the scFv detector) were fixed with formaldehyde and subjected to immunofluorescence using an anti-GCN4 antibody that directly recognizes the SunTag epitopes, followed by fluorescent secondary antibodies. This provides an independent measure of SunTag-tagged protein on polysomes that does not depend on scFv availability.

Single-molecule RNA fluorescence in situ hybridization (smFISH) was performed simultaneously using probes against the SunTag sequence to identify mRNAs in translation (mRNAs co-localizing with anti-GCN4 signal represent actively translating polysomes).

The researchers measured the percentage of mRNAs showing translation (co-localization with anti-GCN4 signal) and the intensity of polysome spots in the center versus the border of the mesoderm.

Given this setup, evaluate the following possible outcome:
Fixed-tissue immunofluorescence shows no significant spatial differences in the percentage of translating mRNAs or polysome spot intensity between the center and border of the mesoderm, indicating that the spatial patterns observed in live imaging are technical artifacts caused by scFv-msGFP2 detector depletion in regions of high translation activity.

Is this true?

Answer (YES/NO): YES